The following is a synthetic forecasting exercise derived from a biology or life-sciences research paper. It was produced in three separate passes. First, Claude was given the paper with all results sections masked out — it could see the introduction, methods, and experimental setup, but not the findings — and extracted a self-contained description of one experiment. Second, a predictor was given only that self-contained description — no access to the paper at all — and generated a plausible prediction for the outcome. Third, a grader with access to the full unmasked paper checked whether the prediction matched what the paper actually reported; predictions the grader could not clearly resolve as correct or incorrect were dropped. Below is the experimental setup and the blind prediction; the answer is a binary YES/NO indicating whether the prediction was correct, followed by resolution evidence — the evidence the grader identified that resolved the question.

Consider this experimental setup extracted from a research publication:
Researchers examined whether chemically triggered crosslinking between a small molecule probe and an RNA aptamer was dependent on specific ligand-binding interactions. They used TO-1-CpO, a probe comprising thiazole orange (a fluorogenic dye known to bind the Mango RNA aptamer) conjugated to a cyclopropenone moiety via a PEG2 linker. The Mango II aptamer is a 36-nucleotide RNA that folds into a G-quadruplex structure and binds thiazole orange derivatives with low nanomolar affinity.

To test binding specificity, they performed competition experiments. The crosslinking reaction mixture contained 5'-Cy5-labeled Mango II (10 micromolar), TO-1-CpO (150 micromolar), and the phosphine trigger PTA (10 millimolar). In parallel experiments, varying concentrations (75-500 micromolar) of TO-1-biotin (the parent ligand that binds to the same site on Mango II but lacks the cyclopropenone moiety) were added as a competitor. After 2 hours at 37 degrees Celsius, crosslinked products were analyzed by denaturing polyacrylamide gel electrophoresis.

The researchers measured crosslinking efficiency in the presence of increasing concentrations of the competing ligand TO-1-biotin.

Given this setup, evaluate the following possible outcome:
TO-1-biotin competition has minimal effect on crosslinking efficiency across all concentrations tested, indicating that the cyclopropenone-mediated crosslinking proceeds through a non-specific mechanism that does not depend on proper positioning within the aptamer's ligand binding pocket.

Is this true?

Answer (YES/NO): NO